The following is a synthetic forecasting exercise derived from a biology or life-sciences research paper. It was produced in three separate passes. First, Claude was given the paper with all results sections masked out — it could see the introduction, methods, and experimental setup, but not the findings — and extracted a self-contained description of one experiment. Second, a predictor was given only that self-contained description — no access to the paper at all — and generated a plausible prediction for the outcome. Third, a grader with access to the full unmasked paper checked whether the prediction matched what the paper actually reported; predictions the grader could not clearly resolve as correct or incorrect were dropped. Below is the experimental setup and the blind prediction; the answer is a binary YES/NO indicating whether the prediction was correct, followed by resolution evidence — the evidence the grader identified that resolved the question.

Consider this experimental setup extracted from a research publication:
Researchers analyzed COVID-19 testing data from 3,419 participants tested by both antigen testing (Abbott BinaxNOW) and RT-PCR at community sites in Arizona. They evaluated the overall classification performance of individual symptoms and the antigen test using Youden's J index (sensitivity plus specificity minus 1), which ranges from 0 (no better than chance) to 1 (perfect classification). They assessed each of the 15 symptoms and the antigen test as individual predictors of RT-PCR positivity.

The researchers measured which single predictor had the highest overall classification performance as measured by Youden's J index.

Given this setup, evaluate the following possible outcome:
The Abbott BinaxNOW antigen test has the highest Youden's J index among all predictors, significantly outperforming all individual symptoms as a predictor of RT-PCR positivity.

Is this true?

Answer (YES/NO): NO